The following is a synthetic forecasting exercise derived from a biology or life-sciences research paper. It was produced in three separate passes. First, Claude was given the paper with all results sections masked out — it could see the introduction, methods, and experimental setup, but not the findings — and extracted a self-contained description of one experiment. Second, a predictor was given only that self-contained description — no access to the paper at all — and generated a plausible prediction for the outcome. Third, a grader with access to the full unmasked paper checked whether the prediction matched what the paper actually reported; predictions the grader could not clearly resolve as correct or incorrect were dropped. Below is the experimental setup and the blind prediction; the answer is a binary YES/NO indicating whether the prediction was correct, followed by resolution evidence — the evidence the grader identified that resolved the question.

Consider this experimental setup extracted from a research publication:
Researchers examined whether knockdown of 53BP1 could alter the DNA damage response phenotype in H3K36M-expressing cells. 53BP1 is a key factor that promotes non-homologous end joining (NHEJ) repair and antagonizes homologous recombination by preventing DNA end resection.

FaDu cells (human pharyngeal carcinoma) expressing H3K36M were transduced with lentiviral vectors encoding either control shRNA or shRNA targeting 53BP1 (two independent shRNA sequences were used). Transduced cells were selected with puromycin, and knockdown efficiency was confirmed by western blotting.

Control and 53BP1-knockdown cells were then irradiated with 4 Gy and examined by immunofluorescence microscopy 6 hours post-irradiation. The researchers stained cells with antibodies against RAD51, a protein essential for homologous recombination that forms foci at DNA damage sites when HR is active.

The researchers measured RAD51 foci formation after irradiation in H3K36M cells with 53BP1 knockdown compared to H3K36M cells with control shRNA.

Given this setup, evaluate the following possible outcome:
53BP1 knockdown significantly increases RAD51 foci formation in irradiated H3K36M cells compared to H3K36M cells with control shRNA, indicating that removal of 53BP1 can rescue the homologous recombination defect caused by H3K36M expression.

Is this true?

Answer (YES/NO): YES